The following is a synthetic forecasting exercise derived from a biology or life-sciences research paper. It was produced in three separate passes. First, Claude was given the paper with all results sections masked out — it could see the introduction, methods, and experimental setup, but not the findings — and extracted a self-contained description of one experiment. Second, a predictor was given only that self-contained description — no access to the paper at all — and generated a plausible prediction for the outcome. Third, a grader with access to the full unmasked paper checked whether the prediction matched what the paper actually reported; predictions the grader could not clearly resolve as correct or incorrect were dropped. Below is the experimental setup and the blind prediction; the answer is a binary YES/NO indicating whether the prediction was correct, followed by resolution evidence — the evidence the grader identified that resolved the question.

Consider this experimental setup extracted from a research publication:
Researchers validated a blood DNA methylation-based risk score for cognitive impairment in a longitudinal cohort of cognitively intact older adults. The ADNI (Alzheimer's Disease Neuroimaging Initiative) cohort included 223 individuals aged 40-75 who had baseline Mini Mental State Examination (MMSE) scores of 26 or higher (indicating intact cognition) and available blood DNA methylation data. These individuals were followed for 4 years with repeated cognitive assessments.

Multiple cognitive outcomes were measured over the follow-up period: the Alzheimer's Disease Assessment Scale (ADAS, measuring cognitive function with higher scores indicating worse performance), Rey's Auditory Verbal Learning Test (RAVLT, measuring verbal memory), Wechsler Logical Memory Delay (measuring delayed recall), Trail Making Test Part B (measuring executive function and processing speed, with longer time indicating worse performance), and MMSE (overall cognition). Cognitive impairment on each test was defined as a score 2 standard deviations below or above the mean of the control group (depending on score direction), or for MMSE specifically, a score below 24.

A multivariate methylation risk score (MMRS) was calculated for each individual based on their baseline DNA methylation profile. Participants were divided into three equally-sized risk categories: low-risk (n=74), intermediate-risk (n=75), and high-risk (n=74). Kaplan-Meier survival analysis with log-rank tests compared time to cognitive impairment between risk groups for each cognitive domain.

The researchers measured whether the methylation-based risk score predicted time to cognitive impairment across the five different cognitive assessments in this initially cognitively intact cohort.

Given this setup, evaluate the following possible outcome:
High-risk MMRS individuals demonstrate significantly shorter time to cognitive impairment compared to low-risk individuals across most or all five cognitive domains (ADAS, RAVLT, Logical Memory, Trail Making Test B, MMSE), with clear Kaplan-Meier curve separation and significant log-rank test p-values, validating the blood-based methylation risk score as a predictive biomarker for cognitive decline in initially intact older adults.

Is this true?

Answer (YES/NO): NO